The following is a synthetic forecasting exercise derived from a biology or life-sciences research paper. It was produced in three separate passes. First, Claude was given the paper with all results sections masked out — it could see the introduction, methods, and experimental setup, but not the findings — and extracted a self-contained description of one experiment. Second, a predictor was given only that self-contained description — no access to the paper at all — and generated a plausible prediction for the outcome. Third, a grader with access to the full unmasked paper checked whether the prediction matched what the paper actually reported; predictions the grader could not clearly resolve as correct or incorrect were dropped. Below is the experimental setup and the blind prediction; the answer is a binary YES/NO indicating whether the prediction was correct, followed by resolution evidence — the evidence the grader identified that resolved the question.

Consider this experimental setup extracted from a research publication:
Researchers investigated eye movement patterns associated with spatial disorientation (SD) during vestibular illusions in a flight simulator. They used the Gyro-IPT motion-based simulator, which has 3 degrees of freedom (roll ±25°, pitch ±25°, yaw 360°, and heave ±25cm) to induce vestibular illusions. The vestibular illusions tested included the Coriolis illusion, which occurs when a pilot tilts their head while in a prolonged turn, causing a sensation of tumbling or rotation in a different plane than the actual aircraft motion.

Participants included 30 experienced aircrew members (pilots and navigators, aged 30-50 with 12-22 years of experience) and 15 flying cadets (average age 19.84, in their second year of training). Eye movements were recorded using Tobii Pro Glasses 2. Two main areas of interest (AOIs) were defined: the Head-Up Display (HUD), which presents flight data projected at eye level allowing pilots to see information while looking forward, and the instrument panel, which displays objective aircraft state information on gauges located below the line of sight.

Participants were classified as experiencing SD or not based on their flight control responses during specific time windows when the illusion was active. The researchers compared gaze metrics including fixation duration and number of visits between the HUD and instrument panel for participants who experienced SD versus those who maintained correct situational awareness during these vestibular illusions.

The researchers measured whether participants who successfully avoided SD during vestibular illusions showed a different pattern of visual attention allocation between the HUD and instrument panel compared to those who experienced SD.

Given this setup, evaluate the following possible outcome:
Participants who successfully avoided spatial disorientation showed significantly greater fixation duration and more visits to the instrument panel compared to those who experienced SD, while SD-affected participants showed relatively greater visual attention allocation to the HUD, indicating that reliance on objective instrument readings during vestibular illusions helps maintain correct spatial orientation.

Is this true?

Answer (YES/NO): NO